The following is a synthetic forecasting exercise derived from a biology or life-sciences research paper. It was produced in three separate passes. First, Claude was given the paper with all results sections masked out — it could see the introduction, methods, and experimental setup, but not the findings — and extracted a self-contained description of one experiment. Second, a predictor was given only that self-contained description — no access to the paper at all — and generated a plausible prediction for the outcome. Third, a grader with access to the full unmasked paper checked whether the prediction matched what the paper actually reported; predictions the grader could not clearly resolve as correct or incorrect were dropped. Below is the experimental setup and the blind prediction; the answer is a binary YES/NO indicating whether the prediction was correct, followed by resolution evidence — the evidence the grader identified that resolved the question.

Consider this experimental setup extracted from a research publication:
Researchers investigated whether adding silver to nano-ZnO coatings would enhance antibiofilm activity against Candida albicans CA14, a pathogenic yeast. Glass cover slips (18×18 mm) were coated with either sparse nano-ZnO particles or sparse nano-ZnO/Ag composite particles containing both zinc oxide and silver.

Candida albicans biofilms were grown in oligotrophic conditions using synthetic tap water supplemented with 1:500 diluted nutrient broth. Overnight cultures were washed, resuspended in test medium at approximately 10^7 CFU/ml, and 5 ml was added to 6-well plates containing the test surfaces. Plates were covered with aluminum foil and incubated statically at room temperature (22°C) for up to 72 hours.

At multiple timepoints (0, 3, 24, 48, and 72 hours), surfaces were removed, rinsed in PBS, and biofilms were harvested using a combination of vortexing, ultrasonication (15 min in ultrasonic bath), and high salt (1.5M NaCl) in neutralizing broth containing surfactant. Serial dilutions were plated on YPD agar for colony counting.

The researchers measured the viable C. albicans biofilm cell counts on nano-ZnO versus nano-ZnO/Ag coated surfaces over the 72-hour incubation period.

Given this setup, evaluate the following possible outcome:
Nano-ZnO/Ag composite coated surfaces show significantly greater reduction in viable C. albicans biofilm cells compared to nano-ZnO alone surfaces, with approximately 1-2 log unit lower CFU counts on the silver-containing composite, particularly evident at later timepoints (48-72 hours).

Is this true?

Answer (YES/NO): NO